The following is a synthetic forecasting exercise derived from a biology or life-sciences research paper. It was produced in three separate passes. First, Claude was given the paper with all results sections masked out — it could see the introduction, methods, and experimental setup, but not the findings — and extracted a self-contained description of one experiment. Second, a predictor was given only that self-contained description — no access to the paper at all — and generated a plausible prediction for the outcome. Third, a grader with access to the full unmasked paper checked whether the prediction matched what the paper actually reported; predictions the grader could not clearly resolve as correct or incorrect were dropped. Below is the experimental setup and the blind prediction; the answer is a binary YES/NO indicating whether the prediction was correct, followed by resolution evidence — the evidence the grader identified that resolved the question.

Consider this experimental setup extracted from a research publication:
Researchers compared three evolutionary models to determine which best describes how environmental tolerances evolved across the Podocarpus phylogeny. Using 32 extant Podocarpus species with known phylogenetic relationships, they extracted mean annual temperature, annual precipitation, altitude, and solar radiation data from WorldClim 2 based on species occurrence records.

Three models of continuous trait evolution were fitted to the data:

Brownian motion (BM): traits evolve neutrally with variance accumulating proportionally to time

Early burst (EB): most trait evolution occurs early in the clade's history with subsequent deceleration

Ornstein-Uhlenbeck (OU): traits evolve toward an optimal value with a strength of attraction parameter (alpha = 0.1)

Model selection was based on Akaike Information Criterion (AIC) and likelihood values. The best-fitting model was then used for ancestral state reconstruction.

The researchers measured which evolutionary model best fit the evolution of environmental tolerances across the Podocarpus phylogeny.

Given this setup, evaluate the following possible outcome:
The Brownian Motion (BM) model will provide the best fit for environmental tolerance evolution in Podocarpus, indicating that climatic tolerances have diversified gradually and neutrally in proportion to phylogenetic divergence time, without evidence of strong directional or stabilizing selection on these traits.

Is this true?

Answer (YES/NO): NO